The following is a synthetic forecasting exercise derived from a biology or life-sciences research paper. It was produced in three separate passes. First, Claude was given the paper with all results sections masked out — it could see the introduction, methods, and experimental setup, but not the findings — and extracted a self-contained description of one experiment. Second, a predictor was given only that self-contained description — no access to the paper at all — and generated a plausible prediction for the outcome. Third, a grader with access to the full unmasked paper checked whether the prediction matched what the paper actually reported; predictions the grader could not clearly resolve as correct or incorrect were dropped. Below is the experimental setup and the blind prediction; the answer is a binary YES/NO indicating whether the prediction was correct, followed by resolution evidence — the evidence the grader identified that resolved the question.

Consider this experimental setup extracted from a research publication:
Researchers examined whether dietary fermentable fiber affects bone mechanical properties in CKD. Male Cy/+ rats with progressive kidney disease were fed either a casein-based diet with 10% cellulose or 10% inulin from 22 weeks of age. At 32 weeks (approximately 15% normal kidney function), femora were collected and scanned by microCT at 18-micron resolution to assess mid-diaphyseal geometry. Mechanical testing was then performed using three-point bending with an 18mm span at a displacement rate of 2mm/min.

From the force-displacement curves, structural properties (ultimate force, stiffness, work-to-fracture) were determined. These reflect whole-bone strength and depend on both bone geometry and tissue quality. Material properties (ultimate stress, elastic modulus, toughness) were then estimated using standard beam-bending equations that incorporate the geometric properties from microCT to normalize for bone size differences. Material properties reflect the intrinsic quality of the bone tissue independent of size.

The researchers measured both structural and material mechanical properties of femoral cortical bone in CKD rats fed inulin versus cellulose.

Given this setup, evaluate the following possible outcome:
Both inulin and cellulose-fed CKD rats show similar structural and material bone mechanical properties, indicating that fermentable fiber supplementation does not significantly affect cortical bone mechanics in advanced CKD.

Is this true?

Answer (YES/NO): YES